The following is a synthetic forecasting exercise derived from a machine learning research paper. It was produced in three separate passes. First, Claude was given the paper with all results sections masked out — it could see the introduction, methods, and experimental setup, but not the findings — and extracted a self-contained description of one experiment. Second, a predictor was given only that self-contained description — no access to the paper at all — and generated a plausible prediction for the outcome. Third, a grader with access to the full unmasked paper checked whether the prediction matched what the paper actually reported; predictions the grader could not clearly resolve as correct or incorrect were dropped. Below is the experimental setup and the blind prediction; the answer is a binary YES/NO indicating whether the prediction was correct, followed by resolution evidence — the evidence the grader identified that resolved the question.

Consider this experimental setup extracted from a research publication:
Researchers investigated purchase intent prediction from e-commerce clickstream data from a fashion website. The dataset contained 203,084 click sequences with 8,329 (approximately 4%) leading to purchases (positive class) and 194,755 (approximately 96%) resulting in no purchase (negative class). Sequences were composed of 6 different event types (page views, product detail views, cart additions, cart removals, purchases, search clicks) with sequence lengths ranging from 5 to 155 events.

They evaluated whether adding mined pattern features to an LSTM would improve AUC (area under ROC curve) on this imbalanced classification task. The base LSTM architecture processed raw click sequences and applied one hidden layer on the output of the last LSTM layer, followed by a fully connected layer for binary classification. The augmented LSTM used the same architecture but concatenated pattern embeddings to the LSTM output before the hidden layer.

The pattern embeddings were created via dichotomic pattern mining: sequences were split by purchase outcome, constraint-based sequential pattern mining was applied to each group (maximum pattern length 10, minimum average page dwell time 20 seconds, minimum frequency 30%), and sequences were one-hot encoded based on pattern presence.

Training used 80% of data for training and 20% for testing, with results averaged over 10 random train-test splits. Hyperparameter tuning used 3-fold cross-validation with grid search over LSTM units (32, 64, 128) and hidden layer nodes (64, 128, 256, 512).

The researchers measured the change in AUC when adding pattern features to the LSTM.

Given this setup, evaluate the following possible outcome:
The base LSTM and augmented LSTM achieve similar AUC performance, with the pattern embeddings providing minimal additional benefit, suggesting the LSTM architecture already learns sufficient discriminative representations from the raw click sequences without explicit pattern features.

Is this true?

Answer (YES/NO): NO